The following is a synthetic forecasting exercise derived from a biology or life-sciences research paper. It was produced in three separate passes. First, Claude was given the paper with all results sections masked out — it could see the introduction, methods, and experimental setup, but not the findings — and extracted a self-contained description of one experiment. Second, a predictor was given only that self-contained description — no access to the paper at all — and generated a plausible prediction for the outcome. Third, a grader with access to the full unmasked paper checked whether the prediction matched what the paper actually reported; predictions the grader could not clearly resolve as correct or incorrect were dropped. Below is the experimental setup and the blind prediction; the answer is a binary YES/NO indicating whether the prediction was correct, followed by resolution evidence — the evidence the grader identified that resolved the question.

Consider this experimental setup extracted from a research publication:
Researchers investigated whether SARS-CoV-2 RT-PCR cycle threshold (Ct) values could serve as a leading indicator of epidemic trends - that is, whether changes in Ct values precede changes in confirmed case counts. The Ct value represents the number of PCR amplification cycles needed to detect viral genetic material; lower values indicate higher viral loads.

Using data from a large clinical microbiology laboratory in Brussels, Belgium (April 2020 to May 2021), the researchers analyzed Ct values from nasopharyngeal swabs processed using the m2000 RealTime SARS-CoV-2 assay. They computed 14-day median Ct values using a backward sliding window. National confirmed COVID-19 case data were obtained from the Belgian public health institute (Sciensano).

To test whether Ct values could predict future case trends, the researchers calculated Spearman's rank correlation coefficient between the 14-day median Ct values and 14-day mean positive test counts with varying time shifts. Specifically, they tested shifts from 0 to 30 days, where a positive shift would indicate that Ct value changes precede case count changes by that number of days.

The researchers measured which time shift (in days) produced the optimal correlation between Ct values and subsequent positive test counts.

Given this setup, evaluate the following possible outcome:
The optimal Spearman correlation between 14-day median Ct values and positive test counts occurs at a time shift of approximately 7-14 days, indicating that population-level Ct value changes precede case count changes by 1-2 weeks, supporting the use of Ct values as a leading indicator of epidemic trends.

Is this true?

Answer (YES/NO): NO